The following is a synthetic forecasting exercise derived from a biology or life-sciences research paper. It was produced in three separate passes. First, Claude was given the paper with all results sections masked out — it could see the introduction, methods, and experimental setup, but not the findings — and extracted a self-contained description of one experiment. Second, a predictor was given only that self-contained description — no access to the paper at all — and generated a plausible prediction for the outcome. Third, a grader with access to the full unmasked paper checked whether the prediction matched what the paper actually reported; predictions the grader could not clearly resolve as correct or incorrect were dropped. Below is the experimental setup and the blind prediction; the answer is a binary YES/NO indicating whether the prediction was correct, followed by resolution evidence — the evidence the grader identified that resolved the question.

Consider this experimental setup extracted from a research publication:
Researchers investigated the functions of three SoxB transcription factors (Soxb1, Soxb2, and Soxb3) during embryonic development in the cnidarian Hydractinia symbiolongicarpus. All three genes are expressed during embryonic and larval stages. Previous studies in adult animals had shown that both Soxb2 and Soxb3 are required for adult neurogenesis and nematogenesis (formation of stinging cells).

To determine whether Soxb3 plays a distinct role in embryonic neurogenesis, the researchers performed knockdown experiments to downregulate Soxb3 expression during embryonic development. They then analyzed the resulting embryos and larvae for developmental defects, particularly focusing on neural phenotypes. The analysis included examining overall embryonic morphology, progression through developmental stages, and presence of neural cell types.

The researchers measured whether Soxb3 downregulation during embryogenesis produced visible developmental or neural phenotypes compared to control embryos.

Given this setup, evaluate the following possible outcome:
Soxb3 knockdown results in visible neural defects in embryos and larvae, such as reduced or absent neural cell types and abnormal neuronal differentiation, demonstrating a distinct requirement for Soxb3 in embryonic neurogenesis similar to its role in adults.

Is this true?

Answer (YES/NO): NO